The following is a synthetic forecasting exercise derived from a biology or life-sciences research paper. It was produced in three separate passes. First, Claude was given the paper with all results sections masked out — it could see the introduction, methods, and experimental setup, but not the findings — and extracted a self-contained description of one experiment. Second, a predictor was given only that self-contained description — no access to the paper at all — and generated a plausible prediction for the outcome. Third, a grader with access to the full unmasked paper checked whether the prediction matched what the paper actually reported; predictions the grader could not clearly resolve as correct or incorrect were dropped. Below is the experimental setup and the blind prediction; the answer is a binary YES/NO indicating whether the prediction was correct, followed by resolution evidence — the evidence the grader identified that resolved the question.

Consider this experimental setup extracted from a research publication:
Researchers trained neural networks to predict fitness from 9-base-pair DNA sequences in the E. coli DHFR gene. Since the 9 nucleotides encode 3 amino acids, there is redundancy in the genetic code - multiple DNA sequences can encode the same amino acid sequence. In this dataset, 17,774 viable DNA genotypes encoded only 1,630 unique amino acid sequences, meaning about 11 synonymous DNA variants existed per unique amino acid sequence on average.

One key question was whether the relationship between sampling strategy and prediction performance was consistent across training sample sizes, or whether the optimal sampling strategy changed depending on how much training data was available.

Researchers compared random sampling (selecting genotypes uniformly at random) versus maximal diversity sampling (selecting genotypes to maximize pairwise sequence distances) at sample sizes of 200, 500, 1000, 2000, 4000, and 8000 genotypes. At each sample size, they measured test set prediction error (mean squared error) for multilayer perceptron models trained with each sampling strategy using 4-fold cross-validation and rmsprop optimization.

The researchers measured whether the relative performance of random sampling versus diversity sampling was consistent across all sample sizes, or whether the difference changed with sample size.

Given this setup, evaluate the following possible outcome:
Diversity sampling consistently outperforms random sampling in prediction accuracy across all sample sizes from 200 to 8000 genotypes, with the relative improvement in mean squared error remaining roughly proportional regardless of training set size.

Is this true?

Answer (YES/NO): NO